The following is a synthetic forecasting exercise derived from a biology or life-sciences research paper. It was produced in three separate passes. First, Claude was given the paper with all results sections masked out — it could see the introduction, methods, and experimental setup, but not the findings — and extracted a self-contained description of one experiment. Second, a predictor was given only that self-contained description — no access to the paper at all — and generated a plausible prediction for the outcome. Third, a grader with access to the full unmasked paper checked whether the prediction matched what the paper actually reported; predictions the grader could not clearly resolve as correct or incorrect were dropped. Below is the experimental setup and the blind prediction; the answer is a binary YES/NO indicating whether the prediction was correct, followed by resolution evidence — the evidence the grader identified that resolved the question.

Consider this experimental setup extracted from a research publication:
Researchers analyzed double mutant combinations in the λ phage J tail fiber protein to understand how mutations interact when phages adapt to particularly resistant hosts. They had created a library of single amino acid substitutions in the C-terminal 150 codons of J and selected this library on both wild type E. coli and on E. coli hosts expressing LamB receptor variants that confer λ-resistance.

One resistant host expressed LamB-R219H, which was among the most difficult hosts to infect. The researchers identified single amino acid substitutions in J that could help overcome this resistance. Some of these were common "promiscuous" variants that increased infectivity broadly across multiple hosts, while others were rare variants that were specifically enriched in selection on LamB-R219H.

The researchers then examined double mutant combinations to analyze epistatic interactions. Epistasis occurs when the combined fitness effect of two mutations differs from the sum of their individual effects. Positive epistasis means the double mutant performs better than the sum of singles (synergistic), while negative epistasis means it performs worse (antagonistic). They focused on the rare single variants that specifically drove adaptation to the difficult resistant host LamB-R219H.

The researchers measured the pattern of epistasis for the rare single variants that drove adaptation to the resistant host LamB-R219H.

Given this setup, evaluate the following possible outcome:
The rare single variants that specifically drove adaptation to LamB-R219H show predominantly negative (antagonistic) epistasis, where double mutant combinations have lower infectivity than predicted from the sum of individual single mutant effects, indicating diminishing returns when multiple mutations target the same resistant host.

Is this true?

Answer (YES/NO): NO